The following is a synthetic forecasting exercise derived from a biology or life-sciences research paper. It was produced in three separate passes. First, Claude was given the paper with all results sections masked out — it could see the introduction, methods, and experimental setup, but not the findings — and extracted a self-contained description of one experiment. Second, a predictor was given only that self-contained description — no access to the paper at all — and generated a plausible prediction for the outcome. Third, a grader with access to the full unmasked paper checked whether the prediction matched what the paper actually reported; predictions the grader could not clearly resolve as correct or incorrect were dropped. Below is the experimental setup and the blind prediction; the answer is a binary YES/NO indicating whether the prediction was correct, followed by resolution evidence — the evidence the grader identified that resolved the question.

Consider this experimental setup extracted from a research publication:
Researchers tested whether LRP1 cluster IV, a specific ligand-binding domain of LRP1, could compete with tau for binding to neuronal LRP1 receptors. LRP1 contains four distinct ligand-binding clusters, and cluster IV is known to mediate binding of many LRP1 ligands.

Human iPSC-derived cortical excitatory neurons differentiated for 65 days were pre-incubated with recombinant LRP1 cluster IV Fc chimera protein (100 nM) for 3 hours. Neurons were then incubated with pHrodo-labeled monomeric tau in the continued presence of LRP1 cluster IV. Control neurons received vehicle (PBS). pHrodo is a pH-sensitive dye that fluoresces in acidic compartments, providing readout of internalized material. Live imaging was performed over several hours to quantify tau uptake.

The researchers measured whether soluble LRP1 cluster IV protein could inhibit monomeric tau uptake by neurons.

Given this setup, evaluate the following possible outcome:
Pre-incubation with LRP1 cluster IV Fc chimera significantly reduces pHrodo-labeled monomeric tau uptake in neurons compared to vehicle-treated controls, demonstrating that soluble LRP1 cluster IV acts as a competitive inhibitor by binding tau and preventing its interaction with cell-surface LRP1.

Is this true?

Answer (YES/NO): YES